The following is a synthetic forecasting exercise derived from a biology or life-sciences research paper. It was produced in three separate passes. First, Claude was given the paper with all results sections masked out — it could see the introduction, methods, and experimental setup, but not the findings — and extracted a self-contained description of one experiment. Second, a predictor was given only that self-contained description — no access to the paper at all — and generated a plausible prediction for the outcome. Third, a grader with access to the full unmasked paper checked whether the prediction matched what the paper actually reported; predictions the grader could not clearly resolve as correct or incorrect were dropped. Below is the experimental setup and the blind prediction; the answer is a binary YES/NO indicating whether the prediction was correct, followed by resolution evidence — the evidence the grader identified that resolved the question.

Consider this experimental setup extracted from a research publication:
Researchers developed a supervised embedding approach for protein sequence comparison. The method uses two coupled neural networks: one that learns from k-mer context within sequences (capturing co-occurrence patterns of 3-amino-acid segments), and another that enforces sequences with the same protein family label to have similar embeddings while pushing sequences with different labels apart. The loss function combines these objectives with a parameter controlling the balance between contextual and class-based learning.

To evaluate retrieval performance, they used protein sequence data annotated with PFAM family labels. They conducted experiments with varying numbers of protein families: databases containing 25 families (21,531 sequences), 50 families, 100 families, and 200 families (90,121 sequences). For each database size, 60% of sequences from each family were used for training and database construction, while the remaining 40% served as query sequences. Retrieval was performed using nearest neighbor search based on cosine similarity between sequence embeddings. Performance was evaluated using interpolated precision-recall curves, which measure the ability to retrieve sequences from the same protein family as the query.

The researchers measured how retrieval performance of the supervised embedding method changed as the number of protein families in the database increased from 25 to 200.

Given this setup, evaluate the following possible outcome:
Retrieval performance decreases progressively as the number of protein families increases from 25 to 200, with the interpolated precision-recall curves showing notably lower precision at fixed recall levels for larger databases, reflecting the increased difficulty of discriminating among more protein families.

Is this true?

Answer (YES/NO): YES